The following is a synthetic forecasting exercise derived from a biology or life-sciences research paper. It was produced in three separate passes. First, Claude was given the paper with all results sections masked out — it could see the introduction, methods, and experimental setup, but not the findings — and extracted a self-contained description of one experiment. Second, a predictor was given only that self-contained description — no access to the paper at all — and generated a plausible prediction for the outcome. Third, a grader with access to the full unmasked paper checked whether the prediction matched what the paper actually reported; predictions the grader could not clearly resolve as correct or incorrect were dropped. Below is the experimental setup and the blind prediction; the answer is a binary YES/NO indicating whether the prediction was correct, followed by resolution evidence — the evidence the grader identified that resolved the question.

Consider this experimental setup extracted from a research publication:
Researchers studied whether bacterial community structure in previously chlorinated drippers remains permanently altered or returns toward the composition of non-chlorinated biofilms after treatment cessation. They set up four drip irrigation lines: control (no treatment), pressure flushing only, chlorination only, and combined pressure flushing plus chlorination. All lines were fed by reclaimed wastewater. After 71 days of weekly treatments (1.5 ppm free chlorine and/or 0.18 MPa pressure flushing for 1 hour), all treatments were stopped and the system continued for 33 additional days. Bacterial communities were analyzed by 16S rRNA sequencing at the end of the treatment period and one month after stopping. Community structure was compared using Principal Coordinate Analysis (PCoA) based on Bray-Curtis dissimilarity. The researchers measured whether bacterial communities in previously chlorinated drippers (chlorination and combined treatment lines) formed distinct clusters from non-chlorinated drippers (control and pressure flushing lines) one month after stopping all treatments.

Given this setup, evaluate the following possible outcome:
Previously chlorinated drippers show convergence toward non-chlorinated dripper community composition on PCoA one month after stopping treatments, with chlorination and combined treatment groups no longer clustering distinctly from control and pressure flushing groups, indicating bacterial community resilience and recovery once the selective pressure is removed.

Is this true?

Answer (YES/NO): NO